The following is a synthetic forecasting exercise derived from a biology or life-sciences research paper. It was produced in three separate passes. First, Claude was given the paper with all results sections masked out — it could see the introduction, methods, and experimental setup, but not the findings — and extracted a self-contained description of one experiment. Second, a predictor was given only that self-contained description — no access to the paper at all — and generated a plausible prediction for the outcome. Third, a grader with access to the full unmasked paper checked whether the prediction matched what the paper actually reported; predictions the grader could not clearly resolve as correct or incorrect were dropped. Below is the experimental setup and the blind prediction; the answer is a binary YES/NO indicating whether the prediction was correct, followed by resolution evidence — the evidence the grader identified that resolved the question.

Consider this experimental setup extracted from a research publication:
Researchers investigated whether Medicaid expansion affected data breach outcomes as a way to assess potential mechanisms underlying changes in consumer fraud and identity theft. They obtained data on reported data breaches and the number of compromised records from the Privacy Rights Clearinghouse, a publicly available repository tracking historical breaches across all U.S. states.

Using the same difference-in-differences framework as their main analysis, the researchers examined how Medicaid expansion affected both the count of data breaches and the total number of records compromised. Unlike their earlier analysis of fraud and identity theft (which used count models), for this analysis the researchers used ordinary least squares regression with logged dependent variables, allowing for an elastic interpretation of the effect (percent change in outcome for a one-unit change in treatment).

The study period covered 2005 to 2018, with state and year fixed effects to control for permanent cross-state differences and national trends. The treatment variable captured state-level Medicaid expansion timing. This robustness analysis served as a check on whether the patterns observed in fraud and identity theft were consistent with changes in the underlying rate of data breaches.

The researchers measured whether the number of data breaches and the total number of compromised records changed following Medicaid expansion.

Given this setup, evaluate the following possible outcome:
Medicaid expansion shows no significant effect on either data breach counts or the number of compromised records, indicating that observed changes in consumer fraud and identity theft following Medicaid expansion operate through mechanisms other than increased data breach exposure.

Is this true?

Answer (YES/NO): NO